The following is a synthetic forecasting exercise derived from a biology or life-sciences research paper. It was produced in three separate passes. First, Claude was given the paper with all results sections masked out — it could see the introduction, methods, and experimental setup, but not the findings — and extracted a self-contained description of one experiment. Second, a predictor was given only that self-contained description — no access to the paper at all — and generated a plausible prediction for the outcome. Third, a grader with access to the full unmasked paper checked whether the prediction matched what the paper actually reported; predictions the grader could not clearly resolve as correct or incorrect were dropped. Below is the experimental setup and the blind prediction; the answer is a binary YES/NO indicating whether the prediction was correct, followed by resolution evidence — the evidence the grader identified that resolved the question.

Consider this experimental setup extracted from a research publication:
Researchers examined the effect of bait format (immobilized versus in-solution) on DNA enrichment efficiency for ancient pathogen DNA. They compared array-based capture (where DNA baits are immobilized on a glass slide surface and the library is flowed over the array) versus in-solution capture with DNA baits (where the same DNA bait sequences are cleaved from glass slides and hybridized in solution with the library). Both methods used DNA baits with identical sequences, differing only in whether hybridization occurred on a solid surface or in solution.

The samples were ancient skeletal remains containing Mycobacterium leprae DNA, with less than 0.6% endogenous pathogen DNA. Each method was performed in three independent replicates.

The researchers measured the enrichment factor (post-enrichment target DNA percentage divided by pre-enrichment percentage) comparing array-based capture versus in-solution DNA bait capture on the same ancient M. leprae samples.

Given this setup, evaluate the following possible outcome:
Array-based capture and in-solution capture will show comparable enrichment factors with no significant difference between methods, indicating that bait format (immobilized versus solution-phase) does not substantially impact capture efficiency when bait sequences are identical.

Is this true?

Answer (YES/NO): NO